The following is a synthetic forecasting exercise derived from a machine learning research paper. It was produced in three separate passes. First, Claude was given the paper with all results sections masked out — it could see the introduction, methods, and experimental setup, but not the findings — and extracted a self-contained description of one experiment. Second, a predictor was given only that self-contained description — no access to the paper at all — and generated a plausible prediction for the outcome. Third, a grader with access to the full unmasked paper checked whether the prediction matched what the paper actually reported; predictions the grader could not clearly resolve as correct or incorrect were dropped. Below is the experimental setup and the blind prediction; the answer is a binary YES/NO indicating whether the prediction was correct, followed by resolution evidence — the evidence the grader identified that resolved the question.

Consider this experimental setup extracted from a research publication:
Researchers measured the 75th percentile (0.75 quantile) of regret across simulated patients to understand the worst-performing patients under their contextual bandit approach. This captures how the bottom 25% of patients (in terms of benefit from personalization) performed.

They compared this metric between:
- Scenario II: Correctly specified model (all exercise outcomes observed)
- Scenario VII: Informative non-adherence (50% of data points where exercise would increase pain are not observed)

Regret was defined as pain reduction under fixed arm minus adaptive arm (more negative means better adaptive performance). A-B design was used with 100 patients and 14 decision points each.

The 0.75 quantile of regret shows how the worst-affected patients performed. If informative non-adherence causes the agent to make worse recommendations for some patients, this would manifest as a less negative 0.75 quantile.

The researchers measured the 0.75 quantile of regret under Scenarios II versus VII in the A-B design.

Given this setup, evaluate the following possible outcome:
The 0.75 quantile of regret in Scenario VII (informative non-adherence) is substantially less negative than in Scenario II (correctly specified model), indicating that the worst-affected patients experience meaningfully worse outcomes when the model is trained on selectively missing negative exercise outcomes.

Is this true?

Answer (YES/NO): NO